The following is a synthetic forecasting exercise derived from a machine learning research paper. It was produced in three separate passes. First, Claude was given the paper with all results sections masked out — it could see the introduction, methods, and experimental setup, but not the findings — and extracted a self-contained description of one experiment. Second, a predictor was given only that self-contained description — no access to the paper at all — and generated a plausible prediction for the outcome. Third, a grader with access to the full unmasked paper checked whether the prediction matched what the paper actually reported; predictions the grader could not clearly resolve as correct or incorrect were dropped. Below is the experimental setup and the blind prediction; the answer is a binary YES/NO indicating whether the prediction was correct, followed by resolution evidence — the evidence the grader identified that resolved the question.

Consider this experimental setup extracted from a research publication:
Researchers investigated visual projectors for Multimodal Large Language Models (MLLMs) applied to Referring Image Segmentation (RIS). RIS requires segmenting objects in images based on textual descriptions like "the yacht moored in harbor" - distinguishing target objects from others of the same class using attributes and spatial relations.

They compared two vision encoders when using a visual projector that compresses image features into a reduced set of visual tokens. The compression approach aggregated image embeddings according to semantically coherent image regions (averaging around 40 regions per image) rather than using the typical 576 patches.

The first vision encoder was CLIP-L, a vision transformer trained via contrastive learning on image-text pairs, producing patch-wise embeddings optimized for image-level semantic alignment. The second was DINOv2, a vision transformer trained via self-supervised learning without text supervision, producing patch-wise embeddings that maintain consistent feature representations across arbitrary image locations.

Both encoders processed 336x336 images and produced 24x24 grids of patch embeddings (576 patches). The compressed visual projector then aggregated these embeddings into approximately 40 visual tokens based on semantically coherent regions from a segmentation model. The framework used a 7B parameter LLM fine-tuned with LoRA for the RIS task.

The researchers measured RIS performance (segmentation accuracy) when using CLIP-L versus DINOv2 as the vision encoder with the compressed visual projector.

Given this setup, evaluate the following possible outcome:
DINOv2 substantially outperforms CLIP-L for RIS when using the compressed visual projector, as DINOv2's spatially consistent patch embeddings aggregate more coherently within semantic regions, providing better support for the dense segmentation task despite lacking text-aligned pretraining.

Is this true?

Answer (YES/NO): YES